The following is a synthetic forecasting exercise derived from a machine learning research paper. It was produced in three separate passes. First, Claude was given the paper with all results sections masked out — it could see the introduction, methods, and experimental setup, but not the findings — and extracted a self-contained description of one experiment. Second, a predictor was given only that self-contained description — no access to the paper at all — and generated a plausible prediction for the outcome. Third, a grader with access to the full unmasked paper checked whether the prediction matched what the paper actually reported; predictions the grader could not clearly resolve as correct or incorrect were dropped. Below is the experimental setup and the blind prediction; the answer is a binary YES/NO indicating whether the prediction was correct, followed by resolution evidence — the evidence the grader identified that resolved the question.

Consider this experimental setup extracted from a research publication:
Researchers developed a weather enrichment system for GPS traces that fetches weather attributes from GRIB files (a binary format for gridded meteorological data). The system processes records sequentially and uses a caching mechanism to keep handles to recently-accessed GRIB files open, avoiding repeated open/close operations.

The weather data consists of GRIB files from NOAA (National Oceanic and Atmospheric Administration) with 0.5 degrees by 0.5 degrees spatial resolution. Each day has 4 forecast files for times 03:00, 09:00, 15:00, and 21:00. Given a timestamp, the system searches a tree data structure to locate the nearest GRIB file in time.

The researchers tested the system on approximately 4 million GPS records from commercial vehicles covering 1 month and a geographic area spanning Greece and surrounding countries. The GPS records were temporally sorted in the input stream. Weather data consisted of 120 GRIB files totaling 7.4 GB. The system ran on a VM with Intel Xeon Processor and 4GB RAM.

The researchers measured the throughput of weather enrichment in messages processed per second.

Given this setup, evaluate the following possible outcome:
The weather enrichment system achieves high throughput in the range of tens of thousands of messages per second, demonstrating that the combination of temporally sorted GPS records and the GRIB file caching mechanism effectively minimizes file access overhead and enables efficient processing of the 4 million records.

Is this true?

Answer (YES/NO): NO